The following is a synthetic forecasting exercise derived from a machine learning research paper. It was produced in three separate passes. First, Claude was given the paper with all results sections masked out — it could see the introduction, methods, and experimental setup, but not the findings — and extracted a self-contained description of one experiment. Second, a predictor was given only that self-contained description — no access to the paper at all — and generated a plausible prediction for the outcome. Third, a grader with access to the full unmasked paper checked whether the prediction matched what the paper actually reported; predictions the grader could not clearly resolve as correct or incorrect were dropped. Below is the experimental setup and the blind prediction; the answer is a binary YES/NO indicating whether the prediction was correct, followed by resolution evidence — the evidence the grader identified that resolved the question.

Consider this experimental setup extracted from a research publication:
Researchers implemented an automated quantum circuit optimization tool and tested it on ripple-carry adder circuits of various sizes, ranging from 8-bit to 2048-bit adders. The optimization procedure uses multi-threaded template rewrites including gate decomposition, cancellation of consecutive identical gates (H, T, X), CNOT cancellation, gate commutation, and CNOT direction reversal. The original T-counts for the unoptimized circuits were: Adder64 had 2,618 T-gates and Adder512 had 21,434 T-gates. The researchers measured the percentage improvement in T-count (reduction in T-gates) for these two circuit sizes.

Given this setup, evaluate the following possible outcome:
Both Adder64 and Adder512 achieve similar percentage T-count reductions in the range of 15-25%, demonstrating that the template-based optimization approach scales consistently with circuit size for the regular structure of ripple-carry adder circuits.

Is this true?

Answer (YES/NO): NO